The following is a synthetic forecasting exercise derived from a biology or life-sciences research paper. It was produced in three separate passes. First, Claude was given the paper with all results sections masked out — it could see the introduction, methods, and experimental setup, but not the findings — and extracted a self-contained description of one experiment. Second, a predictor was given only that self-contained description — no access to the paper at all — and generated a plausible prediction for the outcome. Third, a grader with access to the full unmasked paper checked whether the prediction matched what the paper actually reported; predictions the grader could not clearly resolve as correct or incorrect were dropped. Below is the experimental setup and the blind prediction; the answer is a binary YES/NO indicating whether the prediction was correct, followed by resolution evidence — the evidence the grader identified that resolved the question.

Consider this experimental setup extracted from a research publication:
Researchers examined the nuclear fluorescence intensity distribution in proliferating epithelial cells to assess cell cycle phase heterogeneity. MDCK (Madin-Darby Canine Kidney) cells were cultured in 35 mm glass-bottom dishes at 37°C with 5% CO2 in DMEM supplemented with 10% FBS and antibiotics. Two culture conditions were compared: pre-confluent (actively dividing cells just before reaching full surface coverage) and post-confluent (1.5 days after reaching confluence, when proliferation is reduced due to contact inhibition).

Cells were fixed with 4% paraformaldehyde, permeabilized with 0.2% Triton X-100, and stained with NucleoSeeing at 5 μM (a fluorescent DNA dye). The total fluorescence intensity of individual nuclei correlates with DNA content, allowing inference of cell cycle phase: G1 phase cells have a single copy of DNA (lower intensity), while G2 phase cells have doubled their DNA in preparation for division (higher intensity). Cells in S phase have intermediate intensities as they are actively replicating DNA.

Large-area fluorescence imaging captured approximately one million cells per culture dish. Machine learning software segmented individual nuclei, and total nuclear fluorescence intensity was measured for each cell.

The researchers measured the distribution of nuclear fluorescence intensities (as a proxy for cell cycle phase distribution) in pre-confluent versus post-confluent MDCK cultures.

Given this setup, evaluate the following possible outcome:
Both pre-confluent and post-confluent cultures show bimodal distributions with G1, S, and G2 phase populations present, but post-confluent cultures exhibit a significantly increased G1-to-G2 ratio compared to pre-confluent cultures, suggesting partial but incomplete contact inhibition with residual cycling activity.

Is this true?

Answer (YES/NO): YES